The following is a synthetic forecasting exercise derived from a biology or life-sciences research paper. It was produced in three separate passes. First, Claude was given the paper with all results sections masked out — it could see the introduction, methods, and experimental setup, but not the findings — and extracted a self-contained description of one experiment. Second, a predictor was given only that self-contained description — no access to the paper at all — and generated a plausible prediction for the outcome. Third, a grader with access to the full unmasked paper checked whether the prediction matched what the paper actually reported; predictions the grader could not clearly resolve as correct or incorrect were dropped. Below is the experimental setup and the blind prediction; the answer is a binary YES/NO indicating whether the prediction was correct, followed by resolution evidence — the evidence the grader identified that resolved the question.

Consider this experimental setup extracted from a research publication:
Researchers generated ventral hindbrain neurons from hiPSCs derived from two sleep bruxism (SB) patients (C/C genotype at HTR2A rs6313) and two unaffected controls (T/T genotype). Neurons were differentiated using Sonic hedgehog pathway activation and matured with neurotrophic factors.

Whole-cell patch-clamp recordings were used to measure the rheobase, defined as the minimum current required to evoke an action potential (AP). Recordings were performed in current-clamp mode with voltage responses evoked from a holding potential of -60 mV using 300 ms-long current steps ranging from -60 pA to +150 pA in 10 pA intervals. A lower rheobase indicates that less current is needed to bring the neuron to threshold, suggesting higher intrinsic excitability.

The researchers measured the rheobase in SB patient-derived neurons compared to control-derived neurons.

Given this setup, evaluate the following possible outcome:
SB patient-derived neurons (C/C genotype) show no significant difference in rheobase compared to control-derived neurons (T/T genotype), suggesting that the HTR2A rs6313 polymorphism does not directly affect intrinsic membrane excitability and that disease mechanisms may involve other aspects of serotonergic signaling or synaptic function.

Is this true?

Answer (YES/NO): NO